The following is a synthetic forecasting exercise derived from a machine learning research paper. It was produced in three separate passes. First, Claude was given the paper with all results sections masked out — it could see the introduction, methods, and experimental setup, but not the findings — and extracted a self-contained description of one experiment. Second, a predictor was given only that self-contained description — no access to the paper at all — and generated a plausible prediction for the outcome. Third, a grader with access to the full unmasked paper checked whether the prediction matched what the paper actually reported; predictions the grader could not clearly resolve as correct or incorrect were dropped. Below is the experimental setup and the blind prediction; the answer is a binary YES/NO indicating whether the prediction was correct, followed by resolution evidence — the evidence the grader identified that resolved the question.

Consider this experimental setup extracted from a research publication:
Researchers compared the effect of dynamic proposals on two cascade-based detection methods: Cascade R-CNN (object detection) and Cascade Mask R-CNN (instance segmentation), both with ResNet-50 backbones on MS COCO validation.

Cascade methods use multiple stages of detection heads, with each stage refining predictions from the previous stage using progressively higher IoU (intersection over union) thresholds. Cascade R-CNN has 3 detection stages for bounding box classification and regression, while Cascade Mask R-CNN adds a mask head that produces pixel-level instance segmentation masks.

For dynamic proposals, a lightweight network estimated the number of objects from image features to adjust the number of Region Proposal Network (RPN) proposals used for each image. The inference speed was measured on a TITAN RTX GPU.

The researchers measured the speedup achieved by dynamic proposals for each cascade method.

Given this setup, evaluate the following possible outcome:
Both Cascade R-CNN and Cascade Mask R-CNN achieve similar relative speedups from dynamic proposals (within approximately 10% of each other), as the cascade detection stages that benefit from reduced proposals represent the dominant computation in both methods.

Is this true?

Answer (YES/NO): NO